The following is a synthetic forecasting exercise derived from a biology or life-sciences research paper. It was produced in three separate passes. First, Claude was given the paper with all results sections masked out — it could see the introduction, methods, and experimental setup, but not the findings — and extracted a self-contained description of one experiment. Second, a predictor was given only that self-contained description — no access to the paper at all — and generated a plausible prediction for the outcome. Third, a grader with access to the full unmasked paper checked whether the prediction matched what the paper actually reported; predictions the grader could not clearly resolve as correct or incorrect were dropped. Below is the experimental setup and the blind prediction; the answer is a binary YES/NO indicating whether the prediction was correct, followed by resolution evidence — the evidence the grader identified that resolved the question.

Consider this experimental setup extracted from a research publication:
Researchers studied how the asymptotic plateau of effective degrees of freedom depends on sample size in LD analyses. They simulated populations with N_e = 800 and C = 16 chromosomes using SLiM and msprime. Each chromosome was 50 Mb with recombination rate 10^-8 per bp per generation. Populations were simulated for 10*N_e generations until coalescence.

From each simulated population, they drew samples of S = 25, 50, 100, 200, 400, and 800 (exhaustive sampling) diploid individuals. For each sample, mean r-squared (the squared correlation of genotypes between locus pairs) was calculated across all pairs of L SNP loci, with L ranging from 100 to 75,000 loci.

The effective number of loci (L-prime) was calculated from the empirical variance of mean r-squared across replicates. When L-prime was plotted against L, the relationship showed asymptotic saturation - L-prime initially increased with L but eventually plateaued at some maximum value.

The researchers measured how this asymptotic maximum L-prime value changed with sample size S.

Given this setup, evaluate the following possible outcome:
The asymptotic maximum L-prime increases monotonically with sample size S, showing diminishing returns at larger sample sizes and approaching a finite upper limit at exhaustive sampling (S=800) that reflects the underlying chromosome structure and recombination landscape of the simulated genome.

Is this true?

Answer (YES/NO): NO